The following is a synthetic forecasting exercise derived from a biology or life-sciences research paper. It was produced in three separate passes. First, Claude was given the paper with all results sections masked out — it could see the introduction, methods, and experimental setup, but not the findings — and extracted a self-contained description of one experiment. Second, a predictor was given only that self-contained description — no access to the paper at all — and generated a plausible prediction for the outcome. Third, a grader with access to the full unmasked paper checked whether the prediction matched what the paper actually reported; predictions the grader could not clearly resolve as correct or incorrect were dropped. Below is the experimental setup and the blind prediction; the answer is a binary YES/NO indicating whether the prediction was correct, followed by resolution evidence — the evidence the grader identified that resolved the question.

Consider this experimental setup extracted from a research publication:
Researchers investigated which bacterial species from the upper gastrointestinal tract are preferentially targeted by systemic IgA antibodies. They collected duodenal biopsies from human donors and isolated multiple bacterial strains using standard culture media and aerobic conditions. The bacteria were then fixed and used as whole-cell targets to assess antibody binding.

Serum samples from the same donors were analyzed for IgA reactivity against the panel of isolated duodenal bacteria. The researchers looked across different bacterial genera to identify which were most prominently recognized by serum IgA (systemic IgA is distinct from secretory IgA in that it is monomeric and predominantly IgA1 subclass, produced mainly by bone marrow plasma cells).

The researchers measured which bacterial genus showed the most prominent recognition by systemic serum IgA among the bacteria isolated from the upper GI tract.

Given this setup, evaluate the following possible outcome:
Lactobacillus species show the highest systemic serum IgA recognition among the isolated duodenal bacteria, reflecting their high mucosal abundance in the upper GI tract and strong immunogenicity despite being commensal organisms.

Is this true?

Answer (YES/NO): NO